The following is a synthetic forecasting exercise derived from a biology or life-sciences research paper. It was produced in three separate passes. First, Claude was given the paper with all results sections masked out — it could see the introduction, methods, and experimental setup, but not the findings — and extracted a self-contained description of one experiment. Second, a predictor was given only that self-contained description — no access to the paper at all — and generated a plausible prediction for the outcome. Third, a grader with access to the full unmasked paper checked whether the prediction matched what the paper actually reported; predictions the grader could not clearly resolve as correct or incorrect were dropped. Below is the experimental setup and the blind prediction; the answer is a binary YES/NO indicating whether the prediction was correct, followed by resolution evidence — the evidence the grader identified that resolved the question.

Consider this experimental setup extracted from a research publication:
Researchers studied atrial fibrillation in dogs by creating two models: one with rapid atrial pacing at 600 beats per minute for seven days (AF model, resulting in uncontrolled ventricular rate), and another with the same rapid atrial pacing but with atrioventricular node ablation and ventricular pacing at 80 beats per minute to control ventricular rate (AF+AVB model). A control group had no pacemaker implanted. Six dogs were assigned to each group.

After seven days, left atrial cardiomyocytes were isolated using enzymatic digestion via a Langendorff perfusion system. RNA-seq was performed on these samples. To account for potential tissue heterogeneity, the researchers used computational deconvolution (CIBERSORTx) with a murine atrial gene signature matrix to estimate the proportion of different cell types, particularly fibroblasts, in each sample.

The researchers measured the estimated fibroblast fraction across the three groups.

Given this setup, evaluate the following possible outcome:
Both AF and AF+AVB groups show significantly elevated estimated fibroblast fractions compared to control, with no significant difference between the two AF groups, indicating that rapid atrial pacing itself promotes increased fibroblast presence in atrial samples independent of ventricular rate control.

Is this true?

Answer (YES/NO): YES